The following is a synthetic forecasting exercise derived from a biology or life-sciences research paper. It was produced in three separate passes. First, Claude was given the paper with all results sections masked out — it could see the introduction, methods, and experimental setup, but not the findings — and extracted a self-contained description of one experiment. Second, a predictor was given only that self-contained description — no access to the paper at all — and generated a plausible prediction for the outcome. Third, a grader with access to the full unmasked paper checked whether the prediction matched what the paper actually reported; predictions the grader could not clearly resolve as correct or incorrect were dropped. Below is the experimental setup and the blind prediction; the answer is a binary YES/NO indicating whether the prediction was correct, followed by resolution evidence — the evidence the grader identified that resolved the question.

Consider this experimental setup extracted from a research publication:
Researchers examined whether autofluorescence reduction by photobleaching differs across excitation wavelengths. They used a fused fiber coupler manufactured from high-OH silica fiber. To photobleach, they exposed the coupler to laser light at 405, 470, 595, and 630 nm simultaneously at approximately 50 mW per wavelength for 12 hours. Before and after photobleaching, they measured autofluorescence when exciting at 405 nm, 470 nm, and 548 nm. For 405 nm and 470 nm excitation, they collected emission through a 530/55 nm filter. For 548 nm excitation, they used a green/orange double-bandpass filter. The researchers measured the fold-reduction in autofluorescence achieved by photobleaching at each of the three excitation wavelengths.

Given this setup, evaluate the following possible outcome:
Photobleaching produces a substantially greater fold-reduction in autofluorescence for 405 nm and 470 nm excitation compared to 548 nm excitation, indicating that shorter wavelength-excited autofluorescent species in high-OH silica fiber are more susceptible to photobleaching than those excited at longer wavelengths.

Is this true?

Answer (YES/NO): YES